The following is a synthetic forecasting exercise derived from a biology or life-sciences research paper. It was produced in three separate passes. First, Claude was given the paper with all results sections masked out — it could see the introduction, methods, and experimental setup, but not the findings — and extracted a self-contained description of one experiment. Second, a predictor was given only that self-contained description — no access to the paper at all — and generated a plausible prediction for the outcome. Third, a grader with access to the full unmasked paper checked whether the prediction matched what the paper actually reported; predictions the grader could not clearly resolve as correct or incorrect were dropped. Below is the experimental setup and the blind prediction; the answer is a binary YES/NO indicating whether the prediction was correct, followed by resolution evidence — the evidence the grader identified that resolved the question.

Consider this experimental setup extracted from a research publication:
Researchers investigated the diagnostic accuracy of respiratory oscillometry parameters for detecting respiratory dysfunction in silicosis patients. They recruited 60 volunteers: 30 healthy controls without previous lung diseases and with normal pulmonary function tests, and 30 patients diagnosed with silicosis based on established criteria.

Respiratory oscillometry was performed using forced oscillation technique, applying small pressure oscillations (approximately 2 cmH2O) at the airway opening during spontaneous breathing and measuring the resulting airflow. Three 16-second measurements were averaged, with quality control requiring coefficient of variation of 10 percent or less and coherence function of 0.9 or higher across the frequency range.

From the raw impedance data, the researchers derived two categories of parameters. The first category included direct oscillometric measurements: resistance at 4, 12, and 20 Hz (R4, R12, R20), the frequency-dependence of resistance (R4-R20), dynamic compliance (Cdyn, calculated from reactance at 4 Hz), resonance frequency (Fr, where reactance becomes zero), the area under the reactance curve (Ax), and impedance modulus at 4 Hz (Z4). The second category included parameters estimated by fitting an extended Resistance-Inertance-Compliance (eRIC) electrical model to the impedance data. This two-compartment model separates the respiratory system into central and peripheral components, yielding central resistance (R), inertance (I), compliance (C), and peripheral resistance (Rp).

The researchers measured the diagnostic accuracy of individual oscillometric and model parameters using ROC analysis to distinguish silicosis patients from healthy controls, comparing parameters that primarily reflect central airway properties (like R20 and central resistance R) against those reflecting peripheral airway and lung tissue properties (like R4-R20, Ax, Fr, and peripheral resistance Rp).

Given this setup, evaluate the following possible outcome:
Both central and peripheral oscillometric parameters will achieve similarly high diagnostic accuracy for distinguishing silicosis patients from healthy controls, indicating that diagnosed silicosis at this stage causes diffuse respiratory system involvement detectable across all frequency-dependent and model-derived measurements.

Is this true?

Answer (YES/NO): NO